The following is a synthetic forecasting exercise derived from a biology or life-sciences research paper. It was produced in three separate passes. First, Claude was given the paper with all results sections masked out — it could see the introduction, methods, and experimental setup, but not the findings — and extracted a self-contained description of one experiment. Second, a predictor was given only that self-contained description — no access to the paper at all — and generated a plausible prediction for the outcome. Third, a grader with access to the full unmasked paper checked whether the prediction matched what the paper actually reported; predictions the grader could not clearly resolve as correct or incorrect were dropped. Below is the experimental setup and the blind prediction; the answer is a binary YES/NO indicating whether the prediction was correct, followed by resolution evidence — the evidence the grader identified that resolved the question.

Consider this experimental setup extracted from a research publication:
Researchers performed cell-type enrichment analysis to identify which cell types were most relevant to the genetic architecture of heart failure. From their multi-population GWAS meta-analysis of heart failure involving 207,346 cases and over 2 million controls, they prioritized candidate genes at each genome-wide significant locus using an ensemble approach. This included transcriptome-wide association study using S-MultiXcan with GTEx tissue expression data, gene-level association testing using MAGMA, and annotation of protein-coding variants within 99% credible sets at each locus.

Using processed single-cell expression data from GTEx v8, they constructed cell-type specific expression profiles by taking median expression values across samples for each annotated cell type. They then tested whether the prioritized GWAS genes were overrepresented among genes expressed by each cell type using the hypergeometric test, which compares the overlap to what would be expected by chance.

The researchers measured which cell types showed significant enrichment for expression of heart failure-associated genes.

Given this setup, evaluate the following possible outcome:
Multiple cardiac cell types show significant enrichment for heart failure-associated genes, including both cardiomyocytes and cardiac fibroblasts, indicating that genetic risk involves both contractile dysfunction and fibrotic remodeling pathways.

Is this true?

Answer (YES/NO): NO